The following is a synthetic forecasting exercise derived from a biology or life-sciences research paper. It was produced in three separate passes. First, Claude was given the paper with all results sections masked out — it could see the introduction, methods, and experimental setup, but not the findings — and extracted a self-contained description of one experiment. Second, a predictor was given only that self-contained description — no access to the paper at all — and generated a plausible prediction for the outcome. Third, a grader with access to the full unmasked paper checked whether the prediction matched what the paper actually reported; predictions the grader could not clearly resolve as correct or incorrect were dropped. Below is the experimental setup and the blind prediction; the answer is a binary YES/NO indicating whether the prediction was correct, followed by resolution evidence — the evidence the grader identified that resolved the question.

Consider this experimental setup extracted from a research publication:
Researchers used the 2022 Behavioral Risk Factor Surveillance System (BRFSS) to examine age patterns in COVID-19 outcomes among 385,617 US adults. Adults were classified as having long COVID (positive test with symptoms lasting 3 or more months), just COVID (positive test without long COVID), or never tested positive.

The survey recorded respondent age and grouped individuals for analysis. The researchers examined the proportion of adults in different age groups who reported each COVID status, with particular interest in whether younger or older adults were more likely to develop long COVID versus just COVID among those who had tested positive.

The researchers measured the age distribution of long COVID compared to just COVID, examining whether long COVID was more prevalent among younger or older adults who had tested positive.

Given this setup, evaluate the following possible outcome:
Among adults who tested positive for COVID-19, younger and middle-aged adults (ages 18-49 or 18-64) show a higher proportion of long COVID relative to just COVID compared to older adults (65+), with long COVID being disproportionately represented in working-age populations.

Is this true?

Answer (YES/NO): YES